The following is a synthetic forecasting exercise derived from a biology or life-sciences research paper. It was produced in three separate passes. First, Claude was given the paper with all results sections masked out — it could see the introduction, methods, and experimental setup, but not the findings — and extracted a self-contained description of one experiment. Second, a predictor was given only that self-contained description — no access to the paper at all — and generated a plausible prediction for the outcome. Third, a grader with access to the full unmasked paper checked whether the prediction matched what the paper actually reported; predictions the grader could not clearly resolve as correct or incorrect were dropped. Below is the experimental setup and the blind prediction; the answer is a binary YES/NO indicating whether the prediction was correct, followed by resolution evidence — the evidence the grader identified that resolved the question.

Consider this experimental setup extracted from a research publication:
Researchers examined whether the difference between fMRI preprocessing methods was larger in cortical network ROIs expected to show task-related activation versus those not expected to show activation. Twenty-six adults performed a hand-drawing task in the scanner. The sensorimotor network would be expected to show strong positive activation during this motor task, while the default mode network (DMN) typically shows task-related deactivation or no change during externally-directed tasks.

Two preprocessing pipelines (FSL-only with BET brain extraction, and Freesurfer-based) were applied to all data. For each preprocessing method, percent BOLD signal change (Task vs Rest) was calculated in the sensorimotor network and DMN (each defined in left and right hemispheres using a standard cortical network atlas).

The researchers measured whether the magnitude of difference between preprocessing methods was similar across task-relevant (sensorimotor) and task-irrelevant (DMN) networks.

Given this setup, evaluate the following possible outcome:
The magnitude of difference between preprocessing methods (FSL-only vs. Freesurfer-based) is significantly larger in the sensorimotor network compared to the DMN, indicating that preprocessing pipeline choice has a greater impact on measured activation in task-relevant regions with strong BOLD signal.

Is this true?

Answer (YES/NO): NO